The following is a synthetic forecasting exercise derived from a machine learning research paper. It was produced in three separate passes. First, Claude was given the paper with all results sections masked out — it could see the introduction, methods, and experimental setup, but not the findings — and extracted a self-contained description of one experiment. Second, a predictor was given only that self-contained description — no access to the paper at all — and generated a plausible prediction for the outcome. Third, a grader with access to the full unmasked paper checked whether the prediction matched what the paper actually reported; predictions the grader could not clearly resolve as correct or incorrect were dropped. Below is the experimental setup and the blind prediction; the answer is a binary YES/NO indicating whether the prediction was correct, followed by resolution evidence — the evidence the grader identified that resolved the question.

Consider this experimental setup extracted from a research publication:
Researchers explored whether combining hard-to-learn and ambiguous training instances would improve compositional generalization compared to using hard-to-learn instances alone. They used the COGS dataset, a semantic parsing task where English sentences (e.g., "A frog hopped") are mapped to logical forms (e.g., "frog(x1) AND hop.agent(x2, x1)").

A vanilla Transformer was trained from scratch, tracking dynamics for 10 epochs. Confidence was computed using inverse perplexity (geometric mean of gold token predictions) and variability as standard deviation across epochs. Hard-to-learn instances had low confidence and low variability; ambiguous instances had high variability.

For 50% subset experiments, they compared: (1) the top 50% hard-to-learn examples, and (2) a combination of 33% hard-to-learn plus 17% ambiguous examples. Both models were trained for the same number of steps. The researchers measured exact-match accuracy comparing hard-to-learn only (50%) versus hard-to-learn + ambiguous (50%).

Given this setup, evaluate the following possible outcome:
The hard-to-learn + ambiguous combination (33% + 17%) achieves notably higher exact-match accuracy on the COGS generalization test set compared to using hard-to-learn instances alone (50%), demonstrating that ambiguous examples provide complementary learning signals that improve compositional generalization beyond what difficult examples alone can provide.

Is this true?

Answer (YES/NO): NO